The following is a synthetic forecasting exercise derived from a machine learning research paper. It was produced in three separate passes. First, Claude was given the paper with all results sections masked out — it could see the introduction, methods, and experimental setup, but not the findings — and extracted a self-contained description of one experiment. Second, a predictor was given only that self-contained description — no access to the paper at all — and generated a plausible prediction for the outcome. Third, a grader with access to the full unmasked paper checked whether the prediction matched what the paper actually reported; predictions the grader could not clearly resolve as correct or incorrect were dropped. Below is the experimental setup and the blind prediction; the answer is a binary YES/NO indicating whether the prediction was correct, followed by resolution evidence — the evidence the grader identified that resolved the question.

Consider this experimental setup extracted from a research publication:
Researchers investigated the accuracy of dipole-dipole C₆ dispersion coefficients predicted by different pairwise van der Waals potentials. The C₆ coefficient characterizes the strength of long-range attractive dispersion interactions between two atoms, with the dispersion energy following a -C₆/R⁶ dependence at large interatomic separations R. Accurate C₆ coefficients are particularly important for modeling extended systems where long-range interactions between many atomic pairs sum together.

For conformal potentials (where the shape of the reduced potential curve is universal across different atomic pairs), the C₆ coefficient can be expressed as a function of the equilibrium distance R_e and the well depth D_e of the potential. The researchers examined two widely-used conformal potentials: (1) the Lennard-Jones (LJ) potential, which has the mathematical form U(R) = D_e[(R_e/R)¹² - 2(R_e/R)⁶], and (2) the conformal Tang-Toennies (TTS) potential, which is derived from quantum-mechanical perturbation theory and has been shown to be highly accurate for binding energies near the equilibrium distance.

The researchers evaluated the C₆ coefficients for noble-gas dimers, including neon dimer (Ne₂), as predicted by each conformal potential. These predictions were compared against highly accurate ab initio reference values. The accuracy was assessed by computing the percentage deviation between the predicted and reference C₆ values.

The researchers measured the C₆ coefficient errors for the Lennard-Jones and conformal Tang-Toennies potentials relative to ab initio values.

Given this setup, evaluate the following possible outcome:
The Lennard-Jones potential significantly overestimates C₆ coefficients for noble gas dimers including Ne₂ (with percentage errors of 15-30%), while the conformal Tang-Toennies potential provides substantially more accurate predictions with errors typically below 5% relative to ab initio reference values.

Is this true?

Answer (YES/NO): NO